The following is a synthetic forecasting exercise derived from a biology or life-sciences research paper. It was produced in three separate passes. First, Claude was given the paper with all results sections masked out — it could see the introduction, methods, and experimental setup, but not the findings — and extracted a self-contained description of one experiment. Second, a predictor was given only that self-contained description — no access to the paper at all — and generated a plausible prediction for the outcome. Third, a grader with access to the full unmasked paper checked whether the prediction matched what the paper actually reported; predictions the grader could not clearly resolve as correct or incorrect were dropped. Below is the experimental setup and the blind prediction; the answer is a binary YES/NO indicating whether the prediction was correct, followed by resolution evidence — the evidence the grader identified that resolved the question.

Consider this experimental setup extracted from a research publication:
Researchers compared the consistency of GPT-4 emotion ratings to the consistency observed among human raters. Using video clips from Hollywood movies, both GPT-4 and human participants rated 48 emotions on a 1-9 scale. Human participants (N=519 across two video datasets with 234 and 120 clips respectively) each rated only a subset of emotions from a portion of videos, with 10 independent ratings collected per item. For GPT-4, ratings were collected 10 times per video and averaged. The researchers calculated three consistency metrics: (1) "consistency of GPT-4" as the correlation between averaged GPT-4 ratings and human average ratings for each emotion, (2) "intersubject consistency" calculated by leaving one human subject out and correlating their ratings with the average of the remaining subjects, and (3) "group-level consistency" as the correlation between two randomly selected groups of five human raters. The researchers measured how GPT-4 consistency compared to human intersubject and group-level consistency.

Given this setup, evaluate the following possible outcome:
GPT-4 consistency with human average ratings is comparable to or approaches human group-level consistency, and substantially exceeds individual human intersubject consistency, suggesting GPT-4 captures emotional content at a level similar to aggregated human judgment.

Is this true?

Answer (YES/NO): YES